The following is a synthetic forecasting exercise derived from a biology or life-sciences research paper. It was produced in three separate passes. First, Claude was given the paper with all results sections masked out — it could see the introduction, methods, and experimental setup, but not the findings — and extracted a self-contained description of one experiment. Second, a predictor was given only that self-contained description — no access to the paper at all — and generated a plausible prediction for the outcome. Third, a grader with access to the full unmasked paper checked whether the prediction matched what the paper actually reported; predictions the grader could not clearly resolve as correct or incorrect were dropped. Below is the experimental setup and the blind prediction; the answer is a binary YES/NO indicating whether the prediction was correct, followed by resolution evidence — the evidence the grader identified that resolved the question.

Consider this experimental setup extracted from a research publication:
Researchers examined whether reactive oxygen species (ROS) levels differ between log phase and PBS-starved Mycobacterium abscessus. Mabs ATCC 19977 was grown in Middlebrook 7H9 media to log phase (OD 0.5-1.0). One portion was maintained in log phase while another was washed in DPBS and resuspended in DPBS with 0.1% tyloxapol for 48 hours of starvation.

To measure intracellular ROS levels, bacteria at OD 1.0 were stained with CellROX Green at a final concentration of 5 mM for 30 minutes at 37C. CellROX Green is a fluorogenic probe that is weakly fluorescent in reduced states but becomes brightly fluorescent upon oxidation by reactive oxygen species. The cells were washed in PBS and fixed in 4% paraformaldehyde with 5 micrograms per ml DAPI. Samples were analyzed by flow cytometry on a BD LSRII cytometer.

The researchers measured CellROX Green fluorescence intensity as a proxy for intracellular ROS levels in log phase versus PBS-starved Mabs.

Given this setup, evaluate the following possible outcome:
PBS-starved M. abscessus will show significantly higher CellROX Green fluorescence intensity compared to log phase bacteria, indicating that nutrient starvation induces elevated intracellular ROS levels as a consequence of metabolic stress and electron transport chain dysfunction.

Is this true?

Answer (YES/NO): NO